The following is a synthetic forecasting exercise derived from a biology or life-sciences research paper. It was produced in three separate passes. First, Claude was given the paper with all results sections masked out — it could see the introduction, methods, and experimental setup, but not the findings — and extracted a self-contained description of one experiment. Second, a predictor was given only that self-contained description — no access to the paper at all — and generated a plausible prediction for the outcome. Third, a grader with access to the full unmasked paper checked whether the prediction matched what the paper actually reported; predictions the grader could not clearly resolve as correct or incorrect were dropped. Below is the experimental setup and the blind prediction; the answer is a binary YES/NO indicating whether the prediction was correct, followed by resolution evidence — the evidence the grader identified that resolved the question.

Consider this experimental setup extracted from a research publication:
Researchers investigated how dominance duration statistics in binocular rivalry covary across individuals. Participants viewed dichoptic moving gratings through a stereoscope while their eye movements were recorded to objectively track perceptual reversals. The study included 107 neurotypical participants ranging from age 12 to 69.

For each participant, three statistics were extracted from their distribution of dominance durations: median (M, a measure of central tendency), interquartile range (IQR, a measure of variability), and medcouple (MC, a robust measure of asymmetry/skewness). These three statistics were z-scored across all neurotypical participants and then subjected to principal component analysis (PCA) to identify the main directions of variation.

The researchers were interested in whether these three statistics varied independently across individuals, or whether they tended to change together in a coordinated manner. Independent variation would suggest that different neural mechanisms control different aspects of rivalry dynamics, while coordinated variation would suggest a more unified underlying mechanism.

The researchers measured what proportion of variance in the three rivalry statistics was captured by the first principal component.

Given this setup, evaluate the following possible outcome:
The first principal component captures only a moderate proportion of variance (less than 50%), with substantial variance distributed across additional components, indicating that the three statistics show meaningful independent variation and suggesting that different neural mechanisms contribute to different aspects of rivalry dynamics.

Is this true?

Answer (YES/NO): NO